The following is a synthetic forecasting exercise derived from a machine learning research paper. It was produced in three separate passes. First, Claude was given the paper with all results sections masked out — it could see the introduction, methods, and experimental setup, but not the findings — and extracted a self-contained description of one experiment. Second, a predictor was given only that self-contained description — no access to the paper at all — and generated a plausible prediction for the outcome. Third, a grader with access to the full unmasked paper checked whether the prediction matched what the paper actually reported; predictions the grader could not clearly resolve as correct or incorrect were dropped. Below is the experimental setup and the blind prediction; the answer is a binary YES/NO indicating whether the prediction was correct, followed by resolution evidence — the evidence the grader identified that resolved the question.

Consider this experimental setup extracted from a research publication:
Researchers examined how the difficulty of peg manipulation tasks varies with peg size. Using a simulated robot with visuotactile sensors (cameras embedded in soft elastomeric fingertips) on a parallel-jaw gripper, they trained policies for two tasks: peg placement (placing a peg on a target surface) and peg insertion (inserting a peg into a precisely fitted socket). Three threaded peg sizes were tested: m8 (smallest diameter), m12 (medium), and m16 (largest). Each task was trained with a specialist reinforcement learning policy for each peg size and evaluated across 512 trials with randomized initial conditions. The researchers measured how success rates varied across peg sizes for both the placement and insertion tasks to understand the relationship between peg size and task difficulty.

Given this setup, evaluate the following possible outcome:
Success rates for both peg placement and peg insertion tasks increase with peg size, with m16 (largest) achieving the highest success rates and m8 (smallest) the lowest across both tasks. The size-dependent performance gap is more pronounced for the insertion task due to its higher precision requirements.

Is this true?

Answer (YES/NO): NO